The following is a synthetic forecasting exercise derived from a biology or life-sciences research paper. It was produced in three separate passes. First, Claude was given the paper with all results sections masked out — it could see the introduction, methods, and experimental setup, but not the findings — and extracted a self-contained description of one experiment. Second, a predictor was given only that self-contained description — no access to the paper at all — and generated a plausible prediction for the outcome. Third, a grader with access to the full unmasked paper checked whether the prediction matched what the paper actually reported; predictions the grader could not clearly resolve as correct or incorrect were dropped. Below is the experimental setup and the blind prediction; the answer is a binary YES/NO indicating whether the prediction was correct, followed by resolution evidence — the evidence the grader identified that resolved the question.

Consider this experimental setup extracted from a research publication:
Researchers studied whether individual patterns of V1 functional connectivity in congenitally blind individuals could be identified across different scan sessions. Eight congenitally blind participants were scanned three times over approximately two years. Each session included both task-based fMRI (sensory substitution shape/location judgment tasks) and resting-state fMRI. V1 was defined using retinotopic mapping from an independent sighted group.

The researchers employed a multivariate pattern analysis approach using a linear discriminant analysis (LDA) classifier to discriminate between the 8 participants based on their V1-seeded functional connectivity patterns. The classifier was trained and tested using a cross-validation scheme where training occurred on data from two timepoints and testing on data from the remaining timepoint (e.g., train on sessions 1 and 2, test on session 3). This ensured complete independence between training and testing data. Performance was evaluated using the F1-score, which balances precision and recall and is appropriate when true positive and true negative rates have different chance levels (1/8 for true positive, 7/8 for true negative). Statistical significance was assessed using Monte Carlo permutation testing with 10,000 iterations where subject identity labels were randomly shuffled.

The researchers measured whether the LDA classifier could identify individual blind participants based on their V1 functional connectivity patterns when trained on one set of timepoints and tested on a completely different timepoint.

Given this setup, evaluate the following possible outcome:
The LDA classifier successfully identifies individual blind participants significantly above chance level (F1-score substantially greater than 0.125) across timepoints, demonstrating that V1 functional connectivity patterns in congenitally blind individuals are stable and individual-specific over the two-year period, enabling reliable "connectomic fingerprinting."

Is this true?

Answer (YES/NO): YES